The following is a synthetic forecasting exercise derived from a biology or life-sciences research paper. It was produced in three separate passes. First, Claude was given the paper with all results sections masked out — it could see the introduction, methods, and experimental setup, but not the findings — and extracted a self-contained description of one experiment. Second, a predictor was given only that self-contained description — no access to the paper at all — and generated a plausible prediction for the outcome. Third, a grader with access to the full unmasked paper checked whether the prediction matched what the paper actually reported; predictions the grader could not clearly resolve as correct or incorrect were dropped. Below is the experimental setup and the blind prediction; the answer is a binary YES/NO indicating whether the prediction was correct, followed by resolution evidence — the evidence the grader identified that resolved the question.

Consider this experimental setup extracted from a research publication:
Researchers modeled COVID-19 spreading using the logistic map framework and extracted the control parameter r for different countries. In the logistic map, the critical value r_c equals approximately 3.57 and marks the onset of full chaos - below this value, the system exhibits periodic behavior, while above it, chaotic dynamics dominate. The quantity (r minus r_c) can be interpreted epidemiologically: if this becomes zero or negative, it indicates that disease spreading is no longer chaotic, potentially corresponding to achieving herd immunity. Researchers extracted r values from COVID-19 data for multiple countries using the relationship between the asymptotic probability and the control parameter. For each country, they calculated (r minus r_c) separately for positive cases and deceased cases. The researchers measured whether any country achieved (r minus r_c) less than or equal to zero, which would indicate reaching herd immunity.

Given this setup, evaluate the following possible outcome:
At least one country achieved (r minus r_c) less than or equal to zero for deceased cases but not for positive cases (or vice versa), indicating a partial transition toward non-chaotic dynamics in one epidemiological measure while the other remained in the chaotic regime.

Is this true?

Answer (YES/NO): NO